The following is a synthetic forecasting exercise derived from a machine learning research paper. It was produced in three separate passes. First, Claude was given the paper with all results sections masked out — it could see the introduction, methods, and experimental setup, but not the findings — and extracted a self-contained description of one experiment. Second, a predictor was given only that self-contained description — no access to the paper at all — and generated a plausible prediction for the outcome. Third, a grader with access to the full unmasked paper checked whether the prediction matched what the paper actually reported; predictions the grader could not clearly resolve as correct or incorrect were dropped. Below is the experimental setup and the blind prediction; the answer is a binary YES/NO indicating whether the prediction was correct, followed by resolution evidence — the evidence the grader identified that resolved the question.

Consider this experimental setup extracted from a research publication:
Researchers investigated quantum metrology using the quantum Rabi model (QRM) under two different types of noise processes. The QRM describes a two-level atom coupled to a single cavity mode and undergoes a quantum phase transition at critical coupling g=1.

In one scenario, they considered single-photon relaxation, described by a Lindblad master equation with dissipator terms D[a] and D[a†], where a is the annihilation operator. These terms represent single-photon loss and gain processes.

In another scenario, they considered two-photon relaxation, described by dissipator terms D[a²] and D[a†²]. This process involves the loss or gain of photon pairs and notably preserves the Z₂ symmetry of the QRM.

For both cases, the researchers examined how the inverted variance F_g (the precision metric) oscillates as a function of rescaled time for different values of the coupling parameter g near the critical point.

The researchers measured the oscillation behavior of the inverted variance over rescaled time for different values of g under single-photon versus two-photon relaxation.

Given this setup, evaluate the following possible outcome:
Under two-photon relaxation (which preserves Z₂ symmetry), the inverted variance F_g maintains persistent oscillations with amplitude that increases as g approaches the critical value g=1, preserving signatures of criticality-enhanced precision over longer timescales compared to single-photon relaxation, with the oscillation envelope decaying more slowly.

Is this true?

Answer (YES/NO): NO